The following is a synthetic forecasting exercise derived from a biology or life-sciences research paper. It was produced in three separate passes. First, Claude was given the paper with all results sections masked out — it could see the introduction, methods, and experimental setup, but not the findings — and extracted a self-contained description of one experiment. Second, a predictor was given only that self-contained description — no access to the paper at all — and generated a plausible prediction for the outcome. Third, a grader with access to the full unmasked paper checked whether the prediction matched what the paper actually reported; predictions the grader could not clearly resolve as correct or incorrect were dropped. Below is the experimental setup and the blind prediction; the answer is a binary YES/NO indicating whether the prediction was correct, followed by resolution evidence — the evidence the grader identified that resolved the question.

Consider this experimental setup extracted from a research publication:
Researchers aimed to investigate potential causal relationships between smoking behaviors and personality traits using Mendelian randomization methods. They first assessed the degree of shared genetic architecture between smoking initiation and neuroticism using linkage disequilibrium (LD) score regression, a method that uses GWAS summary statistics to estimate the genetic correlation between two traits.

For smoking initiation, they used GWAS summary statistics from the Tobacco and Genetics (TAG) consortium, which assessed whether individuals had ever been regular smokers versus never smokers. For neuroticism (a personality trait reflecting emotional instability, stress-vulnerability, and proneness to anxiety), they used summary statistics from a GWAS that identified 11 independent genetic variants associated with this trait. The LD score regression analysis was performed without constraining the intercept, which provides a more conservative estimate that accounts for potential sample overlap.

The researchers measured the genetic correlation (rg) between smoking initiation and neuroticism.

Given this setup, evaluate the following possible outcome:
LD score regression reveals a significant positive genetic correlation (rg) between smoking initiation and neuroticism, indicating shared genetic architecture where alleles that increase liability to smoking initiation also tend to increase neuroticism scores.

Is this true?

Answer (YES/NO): YES